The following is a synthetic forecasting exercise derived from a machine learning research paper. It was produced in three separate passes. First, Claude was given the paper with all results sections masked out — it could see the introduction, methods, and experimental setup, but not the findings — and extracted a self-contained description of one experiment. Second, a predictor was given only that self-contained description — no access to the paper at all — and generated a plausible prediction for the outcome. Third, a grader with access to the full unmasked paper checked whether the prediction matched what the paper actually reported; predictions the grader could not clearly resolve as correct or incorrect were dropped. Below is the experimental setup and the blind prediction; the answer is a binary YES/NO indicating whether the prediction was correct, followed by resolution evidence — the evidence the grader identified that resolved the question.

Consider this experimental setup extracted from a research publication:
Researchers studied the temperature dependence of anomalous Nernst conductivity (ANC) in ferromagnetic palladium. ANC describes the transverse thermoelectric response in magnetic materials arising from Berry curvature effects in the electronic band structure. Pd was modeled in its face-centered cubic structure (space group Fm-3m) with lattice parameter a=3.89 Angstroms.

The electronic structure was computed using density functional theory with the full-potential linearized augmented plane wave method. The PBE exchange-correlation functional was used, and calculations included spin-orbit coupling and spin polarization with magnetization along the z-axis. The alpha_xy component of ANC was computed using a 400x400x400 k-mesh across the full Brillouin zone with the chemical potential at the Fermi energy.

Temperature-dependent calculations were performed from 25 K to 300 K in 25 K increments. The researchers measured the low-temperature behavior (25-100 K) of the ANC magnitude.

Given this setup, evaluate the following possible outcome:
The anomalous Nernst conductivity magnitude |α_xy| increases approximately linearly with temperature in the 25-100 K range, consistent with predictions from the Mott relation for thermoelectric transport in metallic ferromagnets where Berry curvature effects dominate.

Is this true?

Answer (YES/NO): YES